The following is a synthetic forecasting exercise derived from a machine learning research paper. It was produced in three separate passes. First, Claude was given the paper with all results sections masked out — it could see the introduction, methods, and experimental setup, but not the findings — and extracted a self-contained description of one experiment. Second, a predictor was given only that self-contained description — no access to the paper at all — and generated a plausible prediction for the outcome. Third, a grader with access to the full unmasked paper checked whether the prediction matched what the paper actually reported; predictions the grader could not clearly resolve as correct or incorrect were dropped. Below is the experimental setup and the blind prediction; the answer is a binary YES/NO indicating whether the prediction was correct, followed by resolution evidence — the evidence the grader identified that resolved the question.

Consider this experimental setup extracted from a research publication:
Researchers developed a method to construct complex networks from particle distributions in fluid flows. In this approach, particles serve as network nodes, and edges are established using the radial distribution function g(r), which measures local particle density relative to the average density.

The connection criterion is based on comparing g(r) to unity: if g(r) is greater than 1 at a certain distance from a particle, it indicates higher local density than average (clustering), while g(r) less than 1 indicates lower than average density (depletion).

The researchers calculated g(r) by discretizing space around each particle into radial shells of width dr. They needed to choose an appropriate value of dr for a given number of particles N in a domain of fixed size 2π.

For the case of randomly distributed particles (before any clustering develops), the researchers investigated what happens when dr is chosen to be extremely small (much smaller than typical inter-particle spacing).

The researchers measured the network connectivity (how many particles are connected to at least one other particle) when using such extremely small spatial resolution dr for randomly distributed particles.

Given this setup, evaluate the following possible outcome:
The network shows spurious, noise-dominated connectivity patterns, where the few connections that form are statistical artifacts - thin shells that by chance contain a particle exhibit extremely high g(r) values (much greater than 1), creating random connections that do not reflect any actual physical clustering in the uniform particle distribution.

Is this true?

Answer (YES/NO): NO